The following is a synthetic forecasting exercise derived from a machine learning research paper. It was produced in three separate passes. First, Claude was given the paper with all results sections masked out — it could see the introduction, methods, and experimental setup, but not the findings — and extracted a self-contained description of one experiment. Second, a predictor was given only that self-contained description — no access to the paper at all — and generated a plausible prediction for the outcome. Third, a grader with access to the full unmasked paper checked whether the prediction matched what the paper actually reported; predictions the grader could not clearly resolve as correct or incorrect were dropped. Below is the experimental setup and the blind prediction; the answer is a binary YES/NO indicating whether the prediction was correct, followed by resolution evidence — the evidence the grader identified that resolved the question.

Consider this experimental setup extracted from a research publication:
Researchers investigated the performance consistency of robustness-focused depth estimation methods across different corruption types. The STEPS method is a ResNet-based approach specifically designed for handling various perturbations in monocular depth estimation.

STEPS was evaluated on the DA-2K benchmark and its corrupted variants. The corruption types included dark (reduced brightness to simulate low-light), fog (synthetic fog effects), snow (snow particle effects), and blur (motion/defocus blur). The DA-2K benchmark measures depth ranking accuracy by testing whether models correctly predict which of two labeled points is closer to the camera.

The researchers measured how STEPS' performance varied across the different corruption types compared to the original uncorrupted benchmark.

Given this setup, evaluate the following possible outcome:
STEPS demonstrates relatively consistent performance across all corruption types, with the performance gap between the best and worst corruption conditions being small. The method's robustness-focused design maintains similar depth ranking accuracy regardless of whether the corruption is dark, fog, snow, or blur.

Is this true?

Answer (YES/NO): YES